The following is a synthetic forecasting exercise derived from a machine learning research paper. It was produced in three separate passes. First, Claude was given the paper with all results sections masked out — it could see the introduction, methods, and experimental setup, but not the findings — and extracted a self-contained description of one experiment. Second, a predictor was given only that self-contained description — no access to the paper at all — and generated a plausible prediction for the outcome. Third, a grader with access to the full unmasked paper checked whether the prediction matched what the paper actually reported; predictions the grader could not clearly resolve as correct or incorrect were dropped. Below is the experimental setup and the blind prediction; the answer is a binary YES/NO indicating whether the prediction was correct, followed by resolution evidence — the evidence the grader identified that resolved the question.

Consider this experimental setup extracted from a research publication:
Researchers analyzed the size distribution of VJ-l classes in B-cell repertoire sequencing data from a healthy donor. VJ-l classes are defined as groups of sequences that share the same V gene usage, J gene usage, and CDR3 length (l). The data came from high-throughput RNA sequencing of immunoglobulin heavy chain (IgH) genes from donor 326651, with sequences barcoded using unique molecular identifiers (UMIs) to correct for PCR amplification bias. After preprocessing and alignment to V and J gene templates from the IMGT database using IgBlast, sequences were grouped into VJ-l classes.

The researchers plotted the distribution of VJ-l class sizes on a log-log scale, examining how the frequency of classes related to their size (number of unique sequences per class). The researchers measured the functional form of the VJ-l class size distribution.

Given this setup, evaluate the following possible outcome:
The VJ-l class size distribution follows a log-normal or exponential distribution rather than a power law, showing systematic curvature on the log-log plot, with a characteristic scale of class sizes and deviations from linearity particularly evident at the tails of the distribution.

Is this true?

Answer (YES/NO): NO